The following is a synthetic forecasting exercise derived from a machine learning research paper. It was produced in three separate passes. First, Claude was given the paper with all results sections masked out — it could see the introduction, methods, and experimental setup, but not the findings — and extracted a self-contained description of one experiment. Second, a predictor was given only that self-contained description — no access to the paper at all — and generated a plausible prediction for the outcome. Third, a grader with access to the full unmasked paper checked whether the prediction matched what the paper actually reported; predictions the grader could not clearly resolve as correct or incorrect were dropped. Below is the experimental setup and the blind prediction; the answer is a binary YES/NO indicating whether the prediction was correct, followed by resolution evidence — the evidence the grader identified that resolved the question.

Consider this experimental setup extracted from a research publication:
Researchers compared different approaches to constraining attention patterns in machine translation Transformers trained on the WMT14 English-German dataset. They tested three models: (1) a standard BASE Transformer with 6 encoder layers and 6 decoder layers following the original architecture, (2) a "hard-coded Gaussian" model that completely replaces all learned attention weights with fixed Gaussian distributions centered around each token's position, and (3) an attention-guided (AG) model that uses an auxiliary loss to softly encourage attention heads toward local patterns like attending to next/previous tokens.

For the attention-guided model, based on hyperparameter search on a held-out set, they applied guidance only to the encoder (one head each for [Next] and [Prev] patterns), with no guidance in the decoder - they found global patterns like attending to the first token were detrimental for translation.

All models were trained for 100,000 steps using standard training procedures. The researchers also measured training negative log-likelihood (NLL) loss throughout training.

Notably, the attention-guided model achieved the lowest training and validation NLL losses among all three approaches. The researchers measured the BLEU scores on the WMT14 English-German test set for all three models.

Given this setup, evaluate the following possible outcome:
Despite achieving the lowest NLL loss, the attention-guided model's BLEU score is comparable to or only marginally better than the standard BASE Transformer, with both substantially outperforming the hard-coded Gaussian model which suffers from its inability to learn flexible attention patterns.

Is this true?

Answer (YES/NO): NO